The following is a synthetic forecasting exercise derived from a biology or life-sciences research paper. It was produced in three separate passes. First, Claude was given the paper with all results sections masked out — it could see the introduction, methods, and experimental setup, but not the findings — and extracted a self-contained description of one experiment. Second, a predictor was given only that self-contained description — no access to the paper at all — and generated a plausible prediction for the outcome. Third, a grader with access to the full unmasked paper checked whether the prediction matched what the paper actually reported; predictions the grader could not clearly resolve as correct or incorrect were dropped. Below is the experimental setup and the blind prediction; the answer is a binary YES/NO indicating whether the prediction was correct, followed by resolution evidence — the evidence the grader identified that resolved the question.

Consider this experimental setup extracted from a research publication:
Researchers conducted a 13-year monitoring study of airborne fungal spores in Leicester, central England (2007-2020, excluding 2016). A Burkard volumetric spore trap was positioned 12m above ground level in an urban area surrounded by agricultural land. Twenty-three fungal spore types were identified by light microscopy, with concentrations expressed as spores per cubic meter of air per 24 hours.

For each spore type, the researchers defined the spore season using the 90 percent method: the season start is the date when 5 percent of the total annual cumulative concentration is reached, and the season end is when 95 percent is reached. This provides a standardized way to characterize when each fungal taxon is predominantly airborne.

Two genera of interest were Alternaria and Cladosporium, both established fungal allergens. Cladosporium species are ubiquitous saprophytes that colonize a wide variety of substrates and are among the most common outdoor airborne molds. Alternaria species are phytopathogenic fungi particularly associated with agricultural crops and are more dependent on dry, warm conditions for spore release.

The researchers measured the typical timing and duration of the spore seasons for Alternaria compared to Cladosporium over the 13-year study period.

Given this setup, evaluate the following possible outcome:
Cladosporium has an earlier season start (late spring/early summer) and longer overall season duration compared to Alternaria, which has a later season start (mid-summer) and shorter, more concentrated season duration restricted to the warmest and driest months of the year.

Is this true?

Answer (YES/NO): YES